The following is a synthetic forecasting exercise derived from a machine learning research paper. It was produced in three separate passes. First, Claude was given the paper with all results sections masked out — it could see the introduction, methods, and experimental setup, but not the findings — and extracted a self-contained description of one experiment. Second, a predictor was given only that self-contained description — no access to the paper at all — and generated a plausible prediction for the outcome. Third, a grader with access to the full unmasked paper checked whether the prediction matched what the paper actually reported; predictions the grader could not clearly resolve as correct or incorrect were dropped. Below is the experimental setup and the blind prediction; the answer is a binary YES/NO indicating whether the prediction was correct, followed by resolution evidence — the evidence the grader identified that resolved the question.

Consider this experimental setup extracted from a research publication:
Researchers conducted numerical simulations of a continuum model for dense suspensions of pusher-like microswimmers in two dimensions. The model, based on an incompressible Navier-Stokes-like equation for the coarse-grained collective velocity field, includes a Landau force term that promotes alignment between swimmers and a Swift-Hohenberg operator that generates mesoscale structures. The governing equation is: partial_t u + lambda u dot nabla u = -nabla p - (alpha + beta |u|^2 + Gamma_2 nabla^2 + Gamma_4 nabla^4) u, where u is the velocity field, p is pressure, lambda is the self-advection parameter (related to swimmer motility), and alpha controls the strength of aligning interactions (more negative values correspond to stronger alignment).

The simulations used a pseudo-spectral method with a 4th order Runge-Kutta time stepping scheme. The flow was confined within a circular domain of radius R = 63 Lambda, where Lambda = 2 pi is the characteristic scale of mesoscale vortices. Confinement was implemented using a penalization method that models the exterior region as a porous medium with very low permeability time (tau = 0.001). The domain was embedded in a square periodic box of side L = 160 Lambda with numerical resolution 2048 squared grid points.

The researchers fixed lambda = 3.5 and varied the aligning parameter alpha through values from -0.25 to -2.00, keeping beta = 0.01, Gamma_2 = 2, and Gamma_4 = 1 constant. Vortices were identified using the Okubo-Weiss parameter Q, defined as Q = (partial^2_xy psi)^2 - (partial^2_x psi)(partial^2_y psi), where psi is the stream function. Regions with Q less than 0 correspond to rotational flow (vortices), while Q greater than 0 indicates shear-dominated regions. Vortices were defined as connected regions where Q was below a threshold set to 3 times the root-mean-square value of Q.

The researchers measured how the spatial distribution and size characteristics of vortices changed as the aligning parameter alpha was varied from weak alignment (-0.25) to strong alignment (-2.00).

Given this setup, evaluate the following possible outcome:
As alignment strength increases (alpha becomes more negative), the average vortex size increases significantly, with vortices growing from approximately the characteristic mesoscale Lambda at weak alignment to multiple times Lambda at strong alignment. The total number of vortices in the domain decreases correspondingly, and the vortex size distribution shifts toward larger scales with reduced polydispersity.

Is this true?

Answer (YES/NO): YES